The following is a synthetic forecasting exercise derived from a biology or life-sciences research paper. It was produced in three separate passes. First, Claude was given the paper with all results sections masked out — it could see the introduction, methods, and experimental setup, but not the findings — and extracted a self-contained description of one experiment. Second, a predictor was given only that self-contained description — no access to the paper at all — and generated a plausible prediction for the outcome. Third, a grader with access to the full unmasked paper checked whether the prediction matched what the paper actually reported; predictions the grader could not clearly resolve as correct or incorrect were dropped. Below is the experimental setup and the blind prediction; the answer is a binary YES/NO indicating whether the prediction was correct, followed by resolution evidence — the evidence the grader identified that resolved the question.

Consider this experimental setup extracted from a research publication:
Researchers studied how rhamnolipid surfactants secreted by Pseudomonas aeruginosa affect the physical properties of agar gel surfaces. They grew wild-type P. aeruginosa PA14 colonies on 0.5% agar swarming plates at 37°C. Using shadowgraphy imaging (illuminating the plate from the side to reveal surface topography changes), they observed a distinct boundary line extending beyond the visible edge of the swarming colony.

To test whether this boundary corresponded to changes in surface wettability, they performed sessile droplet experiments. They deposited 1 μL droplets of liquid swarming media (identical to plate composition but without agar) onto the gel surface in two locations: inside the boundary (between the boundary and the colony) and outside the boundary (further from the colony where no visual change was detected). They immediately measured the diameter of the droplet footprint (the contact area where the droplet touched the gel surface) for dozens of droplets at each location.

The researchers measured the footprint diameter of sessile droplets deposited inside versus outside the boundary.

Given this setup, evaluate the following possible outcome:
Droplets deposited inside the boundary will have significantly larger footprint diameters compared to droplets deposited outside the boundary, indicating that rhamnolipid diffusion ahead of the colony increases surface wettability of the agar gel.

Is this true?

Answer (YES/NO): YES